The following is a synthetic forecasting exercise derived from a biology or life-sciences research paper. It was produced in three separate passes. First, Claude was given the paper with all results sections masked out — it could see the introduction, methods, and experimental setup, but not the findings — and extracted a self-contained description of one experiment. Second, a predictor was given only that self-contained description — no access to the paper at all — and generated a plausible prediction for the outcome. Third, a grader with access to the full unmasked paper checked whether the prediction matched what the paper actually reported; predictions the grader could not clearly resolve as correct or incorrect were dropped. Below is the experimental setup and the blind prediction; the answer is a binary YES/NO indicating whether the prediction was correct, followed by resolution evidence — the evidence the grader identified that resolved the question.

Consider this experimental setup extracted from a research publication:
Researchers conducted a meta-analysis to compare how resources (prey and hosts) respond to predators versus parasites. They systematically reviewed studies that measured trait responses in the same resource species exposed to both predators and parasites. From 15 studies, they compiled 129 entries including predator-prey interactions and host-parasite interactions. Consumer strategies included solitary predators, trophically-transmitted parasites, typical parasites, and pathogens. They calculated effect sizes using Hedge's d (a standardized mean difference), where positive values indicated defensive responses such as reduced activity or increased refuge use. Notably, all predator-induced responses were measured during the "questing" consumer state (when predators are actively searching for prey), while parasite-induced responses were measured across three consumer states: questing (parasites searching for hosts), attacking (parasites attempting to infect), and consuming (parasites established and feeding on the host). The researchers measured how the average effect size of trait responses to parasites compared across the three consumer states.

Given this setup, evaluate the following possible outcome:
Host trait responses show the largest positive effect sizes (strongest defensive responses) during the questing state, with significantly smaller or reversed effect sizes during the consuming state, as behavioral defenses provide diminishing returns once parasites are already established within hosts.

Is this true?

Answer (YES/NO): NO